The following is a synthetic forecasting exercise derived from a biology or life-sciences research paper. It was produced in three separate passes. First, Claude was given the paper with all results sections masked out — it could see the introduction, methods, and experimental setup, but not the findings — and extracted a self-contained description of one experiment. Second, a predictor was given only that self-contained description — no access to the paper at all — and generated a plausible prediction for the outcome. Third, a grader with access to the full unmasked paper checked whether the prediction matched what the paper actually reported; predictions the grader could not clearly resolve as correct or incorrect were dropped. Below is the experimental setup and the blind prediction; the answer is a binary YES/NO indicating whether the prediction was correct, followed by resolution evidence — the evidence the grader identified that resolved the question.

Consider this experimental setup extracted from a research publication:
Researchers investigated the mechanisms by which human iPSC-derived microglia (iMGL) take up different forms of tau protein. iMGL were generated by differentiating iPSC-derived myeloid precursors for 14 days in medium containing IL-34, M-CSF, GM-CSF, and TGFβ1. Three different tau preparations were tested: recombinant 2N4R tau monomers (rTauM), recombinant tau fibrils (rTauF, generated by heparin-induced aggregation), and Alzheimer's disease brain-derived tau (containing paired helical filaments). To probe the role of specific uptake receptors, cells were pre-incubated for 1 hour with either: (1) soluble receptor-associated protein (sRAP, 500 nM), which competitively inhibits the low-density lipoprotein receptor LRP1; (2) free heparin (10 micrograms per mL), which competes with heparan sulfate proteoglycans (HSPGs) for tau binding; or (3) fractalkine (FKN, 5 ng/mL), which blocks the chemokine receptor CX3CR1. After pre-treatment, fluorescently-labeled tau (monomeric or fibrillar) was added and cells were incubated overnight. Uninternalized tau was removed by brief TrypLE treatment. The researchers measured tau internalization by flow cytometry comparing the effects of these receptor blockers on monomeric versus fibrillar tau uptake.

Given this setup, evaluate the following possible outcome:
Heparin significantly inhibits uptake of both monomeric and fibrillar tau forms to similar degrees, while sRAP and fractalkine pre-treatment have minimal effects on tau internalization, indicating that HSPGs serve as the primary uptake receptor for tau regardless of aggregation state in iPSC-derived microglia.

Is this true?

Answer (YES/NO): NO